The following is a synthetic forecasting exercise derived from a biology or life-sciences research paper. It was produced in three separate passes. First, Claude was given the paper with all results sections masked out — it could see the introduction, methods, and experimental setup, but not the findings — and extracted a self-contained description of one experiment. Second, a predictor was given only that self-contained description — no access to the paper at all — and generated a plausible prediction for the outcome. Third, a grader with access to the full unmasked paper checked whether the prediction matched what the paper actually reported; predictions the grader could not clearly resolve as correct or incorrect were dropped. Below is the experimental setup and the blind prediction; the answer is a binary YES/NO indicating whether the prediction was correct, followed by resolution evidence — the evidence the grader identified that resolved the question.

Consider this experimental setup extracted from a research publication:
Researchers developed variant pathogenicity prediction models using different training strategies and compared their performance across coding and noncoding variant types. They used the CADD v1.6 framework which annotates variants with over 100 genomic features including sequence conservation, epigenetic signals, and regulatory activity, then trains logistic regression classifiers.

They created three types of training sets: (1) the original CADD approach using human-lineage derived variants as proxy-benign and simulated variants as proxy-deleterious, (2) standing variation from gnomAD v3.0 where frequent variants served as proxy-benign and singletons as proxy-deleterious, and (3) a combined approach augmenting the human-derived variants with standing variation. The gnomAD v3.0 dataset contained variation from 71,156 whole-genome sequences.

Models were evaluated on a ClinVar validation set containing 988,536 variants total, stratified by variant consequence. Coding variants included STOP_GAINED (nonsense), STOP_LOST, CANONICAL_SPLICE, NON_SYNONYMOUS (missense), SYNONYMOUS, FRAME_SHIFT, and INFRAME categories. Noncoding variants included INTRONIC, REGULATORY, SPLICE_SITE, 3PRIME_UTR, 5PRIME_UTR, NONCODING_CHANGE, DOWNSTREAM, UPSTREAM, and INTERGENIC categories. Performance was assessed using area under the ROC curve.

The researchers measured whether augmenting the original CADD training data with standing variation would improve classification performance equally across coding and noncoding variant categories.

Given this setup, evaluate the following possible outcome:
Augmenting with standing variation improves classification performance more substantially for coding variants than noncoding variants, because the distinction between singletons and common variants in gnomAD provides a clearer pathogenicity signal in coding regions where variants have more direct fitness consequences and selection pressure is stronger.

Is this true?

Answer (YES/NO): YES